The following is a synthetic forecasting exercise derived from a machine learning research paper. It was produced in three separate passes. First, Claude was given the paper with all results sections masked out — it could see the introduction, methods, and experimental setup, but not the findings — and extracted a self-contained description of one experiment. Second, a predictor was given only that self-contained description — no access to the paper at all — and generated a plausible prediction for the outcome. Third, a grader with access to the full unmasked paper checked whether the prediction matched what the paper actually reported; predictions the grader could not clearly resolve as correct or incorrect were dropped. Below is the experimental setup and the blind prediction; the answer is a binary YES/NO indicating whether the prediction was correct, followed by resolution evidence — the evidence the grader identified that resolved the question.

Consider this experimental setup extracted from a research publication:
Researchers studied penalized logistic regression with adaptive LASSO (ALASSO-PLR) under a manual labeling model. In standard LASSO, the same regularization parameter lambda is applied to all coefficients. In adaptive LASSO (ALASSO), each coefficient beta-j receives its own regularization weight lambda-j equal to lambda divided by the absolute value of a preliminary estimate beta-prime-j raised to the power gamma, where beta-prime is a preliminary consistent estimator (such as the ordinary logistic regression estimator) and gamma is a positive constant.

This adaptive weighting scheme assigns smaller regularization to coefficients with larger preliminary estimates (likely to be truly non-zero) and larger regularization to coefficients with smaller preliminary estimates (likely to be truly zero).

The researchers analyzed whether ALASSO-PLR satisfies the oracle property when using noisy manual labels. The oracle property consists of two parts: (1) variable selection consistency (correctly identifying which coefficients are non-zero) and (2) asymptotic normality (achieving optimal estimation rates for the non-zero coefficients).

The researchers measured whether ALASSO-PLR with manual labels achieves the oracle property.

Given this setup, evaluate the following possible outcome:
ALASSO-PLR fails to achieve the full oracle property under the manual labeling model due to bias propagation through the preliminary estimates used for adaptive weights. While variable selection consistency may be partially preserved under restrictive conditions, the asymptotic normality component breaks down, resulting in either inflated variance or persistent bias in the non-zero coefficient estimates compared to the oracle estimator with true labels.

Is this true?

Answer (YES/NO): NO